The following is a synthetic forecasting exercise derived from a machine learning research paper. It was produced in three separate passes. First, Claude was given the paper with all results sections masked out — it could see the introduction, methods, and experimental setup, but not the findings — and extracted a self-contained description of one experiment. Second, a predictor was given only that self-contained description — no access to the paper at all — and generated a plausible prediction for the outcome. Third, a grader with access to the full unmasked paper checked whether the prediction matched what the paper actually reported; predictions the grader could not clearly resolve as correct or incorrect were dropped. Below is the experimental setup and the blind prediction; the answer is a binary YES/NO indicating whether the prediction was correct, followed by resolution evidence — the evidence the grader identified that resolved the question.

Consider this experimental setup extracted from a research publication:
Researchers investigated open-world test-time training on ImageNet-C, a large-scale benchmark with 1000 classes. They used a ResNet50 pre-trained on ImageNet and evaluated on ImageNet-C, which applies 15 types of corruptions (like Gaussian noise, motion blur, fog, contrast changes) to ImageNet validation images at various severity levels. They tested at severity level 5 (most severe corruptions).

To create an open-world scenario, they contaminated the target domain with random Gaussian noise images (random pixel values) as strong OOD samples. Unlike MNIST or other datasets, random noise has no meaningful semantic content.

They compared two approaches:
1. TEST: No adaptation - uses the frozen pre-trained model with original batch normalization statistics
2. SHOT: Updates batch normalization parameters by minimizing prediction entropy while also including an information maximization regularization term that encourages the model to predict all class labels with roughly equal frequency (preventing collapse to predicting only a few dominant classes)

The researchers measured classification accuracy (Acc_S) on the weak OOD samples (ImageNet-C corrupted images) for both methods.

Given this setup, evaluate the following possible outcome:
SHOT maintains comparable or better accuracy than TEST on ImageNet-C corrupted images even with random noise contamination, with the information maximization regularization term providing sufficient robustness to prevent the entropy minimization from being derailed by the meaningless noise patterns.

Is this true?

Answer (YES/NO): YES